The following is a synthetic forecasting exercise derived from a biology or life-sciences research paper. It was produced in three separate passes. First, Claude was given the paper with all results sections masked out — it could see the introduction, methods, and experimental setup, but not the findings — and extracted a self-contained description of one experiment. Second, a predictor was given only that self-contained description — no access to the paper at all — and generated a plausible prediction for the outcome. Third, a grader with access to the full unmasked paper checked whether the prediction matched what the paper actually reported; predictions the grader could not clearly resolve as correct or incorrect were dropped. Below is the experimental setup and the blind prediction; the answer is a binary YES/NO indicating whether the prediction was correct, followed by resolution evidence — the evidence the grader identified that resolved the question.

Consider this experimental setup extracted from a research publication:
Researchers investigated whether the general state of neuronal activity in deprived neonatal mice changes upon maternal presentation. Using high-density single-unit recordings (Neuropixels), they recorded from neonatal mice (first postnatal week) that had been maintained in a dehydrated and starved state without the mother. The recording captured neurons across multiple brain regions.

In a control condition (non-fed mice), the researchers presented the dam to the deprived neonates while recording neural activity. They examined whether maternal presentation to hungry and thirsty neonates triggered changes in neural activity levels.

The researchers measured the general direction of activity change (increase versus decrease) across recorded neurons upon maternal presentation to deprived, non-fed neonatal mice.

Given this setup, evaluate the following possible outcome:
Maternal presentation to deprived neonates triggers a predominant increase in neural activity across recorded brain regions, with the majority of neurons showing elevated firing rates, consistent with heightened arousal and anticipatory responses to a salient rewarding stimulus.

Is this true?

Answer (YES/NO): YES